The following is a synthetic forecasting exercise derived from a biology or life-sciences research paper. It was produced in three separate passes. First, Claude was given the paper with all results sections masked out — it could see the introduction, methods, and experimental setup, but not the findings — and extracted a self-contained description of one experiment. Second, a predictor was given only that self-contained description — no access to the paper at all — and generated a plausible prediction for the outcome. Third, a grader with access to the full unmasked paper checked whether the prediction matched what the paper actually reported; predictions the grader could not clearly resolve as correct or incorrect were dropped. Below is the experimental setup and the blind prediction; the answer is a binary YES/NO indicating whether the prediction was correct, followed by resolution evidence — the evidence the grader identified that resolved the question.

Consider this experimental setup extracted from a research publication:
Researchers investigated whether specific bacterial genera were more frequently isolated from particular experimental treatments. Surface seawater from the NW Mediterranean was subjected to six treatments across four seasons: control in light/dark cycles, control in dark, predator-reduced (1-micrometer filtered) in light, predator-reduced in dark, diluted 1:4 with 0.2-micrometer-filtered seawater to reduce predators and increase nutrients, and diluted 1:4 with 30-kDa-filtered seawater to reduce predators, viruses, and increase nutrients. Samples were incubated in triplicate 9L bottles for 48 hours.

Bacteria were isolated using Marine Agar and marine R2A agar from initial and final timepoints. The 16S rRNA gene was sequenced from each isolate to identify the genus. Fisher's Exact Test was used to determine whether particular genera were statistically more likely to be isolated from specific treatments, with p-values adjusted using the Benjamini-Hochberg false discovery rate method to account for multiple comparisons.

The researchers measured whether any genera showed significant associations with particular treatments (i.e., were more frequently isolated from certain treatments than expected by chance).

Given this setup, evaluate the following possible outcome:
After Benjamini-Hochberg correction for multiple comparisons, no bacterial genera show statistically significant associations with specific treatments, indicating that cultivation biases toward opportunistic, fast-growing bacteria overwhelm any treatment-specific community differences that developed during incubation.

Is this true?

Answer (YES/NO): NO